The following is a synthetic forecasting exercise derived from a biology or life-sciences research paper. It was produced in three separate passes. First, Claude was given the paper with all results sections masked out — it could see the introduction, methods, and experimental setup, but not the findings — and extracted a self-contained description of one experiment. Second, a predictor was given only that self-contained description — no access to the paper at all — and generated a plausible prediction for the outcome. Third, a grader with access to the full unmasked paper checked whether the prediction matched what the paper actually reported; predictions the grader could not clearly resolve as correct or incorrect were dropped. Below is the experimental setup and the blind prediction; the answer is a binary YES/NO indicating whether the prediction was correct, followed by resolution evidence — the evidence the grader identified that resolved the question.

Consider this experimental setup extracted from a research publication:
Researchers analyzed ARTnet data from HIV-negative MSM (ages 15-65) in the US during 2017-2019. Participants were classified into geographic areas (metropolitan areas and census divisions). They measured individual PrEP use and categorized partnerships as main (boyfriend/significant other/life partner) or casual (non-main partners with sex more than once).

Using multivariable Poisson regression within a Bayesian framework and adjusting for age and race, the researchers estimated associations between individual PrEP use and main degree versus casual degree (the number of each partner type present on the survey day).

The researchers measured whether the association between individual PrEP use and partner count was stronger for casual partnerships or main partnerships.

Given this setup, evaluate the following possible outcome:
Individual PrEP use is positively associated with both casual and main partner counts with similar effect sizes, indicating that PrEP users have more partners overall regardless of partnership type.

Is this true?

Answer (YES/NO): NO